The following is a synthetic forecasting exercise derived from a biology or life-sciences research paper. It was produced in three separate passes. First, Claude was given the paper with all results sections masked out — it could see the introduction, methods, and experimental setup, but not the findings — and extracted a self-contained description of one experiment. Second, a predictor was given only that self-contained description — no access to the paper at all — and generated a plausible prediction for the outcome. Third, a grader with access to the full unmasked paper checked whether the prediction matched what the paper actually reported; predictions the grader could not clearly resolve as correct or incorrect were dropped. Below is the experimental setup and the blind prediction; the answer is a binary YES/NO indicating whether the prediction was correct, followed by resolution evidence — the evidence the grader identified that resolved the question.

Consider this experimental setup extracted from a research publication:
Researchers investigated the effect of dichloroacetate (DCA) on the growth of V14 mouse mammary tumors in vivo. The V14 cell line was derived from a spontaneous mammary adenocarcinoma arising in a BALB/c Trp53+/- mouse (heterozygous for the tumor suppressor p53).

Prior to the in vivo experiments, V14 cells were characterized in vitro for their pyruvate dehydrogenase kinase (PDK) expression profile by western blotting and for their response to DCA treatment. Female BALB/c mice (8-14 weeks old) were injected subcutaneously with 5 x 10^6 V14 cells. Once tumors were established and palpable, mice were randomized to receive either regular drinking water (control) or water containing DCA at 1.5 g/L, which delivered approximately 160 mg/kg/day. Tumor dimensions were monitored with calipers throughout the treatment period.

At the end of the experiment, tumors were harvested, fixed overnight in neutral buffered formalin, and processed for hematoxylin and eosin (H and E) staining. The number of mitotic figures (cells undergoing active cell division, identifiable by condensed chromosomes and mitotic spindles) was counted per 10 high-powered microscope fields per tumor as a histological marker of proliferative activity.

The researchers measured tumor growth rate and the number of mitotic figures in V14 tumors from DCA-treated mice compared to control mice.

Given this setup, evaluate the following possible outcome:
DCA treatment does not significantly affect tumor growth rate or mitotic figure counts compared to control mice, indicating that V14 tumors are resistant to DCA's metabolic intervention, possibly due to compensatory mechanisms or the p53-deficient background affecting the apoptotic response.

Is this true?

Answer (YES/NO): NO